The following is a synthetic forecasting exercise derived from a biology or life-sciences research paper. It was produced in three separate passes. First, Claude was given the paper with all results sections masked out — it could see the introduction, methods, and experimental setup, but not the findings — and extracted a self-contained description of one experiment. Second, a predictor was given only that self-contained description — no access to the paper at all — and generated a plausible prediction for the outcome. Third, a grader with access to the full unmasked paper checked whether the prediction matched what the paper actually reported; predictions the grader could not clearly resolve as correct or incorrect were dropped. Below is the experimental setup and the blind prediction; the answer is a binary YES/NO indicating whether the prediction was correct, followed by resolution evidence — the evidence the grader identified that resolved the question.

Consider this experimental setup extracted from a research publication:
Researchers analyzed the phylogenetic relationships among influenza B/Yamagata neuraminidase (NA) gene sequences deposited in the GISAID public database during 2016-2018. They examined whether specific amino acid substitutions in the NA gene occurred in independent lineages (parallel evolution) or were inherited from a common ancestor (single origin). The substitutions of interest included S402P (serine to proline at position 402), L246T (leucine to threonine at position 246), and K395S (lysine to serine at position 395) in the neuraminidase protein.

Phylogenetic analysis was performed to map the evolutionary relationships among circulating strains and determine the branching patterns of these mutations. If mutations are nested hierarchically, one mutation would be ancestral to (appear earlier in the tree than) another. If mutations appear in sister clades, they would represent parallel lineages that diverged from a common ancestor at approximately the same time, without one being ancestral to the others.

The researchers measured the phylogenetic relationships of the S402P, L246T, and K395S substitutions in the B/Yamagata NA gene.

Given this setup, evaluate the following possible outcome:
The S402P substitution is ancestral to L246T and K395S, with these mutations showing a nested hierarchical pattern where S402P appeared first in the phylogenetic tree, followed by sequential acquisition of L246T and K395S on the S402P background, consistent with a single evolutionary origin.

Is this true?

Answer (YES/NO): NO